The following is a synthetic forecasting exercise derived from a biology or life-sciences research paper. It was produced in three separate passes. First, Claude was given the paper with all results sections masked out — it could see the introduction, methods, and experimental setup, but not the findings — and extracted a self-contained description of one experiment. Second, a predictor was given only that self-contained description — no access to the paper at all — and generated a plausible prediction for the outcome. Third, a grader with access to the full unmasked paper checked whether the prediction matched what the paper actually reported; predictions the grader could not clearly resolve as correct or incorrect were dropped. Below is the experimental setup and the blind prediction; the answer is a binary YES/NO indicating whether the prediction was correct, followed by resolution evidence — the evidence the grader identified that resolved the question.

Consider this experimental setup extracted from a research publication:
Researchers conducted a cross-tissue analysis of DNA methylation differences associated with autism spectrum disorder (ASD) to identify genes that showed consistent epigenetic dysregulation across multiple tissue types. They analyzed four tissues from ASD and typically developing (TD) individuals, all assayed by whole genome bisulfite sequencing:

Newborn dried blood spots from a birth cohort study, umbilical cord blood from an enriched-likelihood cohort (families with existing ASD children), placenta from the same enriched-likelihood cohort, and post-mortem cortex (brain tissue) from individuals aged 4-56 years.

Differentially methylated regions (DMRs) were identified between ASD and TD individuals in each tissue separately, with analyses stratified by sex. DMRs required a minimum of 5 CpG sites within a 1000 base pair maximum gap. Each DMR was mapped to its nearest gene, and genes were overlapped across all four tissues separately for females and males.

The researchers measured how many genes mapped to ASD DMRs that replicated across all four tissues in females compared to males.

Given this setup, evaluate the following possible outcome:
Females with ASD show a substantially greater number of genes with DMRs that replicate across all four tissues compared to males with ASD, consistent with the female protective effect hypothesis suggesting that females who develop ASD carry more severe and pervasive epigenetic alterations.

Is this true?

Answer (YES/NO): YES